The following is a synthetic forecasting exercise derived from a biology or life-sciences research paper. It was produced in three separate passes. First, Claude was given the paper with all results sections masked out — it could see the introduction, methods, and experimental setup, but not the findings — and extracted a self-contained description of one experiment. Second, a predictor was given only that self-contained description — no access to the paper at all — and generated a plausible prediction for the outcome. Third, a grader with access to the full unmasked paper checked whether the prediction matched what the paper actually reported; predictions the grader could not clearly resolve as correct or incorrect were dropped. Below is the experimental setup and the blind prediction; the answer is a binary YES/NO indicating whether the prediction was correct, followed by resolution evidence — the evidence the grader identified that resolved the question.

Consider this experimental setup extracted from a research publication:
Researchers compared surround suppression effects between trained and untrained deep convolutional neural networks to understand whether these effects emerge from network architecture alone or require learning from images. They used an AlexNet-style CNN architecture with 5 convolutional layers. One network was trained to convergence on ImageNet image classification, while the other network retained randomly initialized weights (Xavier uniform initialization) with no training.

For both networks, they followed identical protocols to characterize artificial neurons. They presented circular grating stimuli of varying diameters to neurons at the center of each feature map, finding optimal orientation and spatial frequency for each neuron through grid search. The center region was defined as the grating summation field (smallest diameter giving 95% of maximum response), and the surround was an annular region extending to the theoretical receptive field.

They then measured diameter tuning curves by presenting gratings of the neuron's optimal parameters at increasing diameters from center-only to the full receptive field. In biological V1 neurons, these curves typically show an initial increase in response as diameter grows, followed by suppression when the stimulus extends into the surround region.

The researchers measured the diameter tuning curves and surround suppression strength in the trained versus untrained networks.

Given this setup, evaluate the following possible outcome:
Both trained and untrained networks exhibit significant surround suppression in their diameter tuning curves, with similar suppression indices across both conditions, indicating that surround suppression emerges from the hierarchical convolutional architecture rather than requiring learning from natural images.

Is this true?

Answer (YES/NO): NO